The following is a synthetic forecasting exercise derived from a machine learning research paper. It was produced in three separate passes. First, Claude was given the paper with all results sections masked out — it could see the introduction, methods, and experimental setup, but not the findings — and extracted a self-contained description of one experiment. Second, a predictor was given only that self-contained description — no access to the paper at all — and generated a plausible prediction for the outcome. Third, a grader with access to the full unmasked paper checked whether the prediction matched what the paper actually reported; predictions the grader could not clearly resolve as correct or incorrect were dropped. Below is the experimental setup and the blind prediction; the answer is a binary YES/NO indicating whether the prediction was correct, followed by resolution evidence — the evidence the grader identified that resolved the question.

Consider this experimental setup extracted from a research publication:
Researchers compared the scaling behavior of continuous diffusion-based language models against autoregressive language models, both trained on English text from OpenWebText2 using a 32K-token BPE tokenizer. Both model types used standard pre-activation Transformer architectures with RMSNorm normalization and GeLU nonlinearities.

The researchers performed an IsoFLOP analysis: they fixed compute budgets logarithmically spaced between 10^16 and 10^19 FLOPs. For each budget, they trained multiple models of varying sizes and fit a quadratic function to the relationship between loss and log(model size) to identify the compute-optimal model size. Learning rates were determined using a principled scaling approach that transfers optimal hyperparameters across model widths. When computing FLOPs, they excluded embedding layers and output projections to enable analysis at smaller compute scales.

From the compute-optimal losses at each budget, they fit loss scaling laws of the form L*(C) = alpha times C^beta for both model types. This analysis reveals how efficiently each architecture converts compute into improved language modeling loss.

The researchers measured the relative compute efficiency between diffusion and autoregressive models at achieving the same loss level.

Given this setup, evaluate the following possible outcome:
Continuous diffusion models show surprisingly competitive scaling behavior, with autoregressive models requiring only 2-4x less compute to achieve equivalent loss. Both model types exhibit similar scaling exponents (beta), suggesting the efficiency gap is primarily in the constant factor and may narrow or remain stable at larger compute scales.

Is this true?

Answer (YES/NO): NO